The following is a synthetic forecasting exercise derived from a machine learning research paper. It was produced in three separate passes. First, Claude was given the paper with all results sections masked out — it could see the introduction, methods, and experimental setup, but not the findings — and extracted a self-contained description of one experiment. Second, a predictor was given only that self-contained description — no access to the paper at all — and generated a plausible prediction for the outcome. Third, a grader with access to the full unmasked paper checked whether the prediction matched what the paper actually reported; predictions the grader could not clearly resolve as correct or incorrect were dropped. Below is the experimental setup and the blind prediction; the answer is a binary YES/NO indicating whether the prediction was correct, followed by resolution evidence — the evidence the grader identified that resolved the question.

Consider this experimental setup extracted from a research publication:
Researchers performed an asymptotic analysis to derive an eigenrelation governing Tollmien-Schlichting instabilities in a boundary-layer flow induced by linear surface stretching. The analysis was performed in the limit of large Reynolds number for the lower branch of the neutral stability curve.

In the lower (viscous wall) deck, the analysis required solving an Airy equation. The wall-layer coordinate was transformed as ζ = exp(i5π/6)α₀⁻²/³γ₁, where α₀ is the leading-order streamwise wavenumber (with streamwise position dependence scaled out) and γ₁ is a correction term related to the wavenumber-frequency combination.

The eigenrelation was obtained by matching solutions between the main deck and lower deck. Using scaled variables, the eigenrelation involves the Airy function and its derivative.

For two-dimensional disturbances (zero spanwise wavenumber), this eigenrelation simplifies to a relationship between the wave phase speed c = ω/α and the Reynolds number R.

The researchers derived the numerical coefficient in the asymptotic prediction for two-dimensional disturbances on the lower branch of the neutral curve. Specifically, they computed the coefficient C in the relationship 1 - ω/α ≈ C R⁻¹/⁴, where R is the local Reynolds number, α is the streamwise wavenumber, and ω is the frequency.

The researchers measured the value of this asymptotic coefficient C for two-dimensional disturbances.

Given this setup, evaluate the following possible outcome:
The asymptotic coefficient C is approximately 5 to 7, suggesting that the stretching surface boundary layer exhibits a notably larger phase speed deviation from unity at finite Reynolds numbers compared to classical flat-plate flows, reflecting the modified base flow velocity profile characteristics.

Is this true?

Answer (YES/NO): NO